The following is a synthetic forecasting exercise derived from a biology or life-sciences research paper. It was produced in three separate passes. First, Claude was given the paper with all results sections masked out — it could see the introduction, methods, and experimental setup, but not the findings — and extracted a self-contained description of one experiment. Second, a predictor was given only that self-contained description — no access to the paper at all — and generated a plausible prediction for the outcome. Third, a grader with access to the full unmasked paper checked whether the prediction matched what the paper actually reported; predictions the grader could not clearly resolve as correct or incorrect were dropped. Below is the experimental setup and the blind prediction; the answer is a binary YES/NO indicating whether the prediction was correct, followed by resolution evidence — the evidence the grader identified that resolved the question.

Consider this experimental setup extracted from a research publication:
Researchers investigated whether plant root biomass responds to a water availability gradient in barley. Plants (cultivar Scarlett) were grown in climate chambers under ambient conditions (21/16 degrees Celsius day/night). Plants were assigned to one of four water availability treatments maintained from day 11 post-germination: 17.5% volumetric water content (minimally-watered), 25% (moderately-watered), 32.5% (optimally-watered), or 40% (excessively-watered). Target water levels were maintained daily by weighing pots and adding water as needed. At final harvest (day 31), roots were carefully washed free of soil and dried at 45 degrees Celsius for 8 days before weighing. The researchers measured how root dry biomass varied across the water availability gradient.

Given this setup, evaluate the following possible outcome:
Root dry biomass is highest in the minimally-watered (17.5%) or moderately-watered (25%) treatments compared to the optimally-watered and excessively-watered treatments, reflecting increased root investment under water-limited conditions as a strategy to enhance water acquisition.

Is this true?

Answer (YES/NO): YES